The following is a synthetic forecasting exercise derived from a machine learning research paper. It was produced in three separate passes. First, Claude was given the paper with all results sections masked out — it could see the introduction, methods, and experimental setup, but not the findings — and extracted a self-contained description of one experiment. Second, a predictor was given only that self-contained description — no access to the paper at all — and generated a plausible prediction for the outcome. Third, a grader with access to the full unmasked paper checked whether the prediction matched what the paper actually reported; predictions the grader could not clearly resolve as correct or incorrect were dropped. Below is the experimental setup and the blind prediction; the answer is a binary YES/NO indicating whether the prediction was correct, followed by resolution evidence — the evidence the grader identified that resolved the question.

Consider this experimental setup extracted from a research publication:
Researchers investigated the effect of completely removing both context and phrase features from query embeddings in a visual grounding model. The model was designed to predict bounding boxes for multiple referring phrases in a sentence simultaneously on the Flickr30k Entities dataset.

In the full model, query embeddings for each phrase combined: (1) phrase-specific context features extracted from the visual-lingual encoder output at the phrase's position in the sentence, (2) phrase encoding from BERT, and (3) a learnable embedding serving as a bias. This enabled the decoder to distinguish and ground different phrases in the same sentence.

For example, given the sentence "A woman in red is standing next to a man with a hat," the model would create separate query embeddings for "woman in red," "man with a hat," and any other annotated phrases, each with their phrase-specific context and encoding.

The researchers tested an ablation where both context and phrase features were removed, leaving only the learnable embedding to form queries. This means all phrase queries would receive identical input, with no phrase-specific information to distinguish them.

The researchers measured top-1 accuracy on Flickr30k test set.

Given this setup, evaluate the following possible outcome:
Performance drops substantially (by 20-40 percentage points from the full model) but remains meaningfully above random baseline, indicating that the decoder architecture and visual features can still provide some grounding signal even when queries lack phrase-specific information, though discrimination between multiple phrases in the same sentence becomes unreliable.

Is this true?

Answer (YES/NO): YES